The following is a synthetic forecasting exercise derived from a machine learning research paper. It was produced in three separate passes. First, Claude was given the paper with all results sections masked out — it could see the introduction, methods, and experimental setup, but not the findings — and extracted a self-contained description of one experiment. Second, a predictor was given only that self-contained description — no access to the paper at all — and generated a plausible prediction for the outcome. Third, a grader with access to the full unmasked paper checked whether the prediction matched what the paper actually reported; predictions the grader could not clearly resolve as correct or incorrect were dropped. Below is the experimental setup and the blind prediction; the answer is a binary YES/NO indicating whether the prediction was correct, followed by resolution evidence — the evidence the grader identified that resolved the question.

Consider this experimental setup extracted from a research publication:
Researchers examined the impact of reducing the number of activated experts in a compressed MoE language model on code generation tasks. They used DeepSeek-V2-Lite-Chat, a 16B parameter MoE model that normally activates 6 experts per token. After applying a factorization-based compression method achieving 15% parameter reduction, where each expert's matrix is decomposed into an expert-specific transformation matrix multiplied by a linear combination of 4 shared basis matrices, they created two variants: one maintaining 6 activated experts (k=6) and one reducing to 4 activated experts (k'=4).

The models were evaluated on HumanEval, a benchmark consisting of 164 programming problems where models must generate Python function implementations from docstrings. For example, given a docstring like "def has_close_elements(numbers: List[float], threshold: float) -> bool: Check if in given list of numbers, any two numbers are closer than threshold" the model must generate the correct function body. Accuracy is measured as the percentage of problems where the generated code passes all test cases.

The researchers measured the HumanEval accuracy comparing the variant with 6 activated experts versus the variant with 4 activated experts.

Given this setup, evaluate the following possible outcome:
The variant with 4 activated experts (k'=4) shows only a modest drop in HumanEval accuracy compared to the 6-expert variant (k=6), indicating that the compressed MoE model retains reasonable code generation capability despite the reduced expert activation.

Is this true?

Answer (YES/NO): NO